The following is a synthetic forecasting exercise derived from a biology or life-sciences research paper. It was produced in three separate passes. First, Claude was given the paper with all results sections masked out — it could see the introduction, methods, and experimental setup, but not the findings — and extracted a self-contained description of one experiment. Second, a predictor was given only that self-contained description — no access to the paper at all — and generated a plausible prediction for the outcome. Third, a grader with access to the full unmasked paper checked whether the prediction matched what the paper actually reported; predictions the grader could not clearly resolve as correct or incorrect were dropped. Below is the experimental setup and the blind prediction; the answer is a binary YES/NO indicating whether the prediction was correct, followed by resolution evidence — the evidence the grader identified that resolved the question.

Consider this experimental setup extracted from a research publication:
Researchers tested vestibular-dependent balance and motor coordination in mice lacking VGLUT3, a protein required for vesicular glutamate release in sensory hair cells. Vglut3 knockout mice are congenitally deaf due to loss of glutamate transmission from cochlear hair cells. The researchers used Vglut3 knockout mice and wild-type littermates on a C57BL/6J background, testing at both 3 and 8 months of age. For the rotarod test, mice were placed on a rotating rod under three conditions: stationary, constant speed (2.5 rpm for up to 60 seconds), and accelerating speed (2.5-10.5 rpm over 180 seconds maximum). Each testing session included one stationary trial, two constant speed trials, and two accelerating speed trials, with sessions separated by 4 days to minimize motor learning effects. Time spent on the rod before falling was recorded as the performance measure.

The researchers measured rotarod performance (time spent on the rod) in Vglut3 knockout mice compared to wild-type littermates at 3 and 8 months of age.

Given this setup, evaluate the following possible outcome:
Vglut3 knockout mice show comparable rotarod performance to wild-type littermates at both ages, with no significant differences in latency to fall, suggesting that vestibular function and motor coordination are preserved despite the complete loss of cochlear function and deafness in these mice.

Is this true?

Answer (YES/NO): YES